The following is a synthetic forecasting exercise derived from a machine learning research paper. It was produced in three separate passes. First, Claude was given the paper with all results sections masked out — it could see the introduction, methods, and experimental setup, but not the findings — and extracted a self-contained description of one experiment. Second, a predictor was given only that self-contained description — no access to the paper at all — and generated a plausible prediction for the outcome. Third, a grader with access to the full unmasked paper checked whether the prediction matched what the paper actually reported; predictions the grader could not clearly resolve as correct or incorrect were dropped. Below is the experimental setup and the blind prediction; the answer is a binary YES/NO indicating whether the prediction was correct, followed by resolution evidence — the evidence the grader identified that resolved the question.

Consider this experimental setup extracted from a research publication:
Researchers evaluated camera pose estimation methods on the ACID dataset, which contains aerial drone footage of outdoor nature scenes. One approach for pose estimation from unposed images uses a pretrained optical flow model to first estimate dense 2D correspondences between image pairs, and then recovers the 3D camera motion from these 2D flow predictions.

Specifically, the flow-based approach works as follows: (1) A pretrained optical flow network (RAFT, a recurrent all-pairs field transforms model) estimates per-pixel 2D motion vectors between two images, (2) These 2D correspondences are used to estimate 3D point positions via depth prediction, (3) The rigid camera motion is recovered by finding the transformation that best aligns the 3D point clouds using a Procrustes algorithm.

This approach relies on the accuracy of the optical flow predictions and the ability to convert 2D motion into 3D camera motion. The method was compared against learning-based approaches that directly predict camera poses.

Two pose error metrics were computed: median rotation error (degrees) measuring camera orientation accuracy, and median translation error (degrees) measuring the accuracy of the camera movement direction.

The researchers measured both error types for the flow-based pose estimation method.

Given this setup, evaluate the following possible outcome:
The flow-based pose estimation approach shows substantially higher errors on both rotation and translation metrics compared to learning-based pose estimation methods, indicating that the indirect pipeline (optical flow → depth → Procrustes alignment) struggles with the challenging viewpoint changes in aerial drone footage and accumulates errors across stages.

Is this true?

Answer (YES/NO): YES